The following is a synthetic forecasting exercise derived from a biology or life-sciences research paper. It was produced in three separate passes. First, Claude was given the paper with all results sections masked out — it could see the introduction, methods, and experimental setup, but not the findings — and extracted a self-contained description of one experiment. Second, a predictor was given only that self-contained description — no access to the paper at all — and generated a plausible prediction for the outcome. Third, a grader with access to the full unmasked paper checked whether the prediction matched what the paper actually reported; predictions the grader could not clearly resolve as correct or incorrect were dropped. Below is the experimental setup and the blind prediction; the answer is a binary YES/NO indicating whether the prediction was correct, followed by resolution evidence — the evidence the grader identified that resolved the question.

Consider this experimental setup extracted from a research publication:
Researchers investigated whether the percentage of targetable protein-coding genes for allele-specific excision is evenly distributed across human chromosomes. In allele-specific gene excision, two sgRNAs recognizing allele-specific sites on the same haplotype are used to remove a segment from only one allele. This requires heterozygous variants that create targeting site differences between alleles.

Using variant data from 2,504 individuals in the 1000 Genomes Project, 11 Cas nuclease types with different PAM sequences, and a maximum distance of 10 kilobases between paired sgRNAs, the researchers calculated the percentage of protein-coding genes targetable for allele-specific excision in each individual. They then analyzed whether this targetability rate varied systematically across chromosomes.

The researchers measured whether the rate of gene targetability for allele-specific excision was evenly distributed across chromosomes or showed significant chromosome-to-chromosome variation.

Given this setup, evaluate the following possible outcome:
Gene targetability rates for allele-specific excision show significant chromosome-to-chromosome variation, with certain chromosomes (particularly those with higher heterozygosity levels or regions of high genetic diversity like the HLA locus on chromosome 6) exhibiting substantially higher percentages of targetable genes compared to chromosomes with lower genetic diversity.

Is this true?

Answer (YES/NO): NO